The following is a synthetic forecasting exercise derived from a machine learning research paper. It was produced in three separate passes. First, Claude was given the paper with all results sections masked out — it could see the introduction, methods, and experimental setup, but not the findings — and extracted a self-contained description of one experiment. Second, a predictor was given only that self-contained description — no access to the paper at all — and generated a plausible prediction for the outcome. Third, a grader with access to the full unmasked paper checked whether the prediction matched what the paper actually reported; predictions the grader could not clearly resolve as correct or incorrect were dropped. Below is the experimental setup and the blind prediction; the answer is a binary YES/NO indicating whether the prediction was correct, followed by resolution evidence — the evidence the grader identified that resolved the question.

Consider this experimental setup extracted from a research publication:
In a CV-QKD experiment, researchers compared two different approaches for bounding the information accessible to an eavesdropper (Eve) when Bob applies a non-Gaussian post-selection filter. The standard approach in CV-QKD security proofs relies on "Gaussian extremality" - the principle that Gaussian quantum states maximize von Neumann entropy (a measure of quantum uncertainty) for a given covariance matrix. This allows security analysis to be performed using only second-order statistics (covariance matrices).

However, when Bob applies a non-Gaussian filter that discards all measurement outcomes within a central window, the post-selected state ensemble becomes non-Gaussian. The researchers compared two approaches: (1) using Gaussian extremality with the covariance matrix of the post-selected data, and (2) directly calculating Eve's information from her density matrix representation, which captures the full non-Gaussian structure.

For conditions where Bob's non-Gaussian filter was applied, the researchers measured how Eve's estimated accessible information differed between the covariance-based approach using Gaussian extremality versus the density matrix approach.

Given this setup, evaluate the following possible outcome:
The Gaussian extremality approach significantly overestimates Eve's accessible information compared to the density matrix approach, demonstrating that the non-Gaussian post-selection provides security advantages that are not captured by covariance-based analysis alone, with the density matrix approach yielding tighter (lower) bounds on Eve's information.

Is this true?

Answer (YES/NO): YES